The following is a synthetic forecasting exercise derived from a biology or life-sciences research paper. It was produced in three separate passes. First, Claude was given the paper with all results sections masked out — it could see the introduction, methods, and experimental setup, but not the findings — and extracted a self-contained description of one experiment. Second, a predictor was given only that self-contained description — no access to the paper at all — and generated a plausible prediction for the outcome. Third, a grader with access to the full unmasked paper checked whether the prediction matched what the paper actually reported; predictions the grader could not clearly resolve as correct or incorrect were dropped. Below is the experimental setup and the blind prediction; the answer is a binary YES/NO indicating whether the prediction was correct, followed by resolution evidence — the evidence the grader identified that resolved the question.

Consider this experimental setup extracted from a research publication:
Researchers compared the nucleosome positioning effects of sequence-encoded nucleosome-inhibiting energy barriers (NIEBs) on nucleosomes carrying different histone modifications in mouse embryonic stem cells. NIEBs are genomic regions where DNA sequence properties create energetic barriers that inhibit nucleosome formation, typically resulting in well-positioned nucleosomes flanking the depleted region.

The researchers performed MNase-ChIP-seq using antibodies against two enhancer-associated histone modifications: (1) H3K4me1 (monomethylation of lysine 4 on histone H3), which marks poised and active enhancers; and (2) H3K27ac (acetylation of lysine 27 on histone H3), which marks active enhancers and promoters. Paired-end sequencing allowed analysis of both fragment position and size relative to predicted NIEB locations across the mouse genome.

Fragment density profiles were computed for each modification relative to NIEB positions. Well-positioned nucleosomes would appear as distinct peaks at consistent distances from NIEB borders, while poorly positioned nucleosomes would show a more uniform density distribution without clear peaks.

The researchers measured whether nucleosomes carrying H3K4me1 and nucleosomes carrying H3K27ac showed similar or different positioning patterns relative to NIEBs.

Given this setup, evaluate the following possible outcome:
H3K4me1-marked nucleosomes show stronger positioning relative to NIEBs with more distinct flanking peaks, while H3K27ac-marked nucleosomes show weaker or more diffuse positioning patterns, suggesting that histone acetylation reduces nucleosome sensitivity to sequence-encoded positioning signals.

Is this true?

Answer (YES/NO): YES